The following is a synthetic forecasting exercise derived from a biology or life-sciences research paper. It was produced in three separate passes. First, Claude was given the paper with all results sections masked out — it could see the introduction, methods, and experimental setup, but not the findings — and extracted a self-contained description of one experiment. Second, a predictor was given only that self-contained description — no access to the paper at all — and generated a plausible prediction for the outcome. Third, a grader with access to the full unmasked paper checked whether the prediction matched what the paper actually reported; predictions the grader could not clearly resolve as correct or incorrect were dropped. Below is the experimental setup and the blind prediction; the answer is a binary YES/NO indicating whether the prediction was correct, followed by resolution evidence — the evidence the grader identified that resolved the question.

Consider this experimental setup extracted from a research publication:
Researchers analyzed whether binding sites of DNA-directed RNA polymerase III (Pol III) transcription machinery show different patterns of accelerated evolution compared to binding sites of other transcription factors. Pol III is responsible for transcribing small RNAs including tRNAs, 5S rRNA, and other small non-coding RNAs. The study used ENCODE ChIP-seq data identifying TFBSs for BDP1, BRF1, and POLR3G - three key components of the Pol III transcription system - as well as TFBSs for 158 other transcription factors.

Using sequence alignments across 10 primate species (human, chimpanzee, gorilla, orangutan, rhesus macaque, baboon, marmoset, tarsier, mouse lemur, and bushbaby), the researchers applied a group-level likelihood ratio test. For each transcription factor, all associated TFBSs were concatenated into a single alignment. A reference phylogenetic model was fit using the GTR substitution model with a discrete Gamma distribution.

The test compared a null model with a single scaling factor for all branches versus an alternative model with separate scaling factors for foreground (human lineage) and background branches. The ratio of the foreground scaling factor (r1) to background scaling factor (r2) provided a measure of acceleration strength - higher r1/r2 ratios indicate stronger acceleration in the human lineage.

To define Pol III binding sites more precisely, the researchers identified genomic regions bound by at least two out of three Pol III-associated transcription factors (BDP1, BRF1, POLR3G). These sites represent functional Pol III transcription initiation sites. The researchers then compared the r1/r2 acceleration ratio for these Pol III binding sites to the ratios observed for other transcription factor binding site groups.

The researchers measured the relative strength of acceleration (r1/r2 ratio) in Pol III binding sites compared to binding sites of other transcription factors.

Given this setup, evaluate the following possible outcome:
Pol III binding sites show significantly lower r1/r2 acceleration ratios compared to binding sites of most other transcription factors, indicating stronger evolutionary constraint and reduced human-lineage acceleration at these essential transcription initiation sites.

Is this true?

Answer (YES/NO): NO